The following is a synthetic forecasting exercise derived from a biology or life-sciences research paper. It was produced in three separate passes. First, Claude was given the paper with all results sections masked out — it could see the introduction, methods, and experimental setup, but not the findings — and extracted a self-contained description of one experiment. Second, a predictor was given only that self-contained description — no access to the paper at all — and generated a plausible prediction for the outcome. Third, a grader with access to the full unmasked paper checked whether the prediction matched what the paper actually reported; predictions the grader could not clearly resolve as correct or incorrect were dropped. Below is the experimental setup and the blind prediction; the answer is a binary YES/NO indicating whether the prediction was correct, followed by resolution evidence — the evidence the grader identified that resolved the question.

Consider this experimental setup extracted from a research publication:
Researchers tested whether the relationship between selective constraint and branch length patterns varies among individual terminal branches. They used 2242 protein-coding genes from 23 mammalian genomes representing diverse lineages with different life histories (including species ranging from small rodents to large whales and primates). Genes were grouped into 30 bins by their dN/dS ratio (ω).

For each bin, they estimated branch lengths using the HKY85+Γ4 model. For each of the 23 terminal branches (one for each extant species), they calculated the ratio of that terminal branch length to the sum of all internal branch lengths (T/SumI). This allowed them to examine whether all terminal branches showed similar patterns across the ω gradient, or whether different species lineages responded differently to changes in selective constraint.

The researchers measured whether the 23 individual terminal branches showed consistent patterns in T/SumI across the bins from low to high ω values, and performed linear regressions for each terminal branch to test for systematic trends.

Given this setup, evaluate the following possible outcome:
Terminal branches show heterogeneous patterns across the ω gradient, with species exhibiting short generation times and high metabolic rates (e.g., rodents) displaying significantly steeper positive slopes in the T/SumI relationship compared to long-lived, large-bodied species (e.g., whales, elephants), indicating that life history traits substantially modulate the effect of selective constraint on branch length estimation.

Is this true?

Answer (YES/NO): NO